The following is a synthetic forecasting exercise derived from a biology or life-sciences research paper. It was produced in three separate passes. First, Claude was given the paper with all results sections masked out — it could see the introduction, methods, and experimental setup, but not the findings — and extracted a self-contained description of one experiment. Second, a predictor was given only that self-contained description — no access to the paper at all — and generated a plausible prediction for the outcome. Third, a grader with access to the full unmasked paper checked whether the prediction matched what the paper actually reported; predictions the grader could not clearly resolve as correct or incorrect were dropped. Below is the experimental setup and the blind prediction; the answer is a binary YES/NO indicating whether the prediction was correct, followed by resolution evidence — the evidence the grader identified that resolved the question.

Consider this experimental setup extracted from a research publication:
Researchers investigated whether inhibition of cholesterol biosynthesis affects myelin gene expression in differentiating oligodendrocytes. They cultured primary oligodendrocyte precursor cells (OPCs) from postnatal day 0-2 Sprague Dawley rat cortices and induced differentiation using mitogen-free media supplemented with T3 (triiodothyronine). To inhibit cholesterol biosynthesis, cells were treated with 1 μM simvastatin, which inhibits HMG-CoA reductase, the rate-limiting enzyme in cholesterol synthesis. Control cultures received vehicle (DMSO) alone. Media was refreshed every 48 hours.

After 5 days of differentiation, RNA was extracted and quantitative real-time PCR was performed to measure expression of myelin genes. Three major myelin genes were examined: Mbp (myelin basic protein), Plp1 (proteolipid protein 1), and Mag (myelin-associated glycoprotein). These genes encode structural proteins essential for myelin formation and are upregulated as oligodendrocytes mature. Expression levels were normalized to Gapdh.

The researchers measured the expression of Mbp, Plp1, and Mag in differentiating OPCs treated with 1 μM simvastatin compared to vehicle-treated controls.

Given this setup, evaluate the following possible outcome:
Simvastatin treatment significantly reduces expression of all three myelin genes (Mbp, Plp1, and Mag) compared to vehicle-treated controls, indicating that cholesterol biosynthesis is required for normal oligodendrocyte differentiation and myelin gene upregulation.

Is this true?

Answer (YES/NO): YES